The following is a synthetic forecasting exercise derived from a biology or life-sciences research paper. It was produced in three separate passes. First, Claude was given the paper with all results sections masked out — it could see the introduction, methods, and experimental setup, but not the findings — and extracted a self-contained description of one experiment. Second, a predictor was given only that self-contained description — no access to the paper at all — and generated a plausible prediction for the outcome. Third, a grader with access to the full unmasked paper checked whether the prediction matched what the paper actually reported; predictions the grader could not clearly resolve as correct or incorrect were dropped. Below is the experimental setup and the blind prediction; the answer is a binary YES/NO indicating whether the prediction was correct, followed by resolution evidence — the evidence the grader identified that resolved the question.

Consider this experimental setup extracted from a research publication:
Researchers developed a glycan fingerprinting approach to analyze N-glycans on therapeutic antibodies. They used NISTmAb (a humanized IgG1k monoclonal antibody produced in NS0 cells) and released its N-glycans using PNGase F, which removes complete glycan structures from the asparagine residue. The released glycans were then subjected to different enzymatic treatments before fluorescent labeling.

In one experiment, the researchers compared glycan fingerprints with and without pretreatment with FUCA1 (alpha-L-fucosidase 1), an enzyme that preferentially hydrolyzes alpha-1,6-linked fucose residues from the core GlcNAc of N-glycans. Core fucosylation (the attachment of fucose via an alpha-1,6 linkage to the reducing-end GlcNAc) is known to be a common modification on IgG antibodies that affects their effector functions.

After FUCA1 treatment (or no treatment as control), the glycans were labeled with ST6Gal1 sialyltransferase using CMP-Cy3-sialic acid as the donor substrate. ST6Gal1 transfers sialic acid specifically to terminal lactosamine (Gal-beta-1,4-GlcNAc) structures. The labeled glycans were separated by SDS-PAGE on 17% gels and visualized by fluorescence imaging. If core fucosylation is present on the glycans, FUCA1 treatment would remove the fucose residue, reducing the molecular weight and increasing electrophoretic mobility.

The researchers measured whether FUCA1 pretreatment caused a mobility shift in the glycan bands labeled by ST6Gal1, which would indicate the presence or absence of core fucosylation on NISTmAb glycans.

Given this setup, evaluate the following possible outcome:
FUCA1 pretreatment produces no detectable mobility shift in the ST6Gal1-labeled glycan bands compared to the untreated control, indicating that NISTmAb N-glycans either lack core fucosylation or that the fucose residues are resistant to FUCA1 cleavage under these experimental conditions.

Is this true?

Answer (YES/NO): NO